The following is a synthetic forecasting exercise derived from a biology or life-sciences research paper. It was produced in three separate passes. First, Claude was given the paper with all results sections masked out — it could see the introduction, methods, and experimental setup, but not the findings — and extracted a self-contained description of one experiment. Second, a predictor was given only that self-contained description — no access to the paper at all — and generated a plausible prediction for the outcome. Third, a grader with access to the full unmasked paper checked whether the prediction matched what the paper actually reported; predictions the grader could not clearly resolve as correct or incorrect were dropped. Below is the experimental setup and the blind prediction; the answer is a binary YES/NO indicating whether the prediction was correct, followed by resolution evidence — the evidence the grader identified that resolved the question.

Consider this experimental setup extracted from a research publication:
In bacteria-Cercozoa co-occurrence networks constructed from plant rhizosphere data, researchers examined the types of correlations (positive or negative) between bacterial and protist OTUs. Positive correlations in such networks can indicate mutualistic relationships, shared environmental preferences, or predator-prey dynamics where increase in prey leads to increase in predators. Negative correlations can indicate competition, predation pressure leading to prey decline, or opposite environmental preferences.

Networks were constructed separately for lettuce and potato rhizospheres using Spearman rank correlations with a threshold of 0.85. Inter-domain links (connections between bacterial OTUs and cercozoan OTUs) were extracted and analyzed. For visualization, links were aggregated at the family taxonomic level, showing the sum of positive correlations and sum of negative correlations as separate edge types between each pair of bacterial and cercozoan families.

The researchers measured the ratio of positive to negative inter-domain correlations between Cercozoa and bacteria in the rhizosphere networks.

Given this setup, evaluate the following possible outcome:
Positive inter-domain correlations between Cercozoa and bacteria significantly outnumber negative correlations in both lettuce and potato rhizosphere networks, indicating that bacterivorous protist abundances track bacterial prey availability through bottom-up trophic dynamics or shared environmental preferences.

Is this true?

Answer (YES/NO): NO